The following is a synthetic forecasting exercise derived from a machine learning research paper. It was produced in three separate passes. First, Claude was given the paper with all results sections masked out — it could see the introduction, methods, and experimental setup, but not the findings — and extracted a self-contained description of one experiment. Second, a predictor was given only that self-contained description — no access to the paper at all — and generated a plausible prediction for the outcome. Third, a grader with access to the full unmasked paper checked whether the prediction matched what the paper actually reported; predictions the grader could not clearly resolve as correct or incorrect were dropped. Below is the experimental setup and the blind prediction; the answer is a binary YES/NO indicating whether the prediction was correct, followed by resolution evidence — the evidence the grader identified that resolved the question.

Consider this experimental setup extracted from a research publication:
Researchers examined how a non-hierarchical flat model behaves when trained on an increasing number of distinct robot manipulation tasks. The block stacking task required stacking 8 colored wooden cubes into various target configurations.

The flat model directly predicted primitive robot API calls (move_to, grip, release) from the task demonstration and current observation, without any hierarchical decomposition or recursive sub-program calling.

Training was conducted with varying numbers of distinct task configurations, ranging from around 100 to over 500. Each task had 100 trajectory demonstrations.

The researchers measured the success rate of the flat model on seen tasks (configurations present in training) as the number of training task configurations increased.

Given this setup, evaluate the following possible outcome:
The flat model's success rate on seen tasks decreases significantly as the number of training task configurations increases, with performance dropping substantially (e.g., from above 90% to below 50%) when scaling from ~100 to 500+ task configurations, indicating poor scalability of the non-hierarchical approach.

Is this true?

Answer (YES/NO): YES